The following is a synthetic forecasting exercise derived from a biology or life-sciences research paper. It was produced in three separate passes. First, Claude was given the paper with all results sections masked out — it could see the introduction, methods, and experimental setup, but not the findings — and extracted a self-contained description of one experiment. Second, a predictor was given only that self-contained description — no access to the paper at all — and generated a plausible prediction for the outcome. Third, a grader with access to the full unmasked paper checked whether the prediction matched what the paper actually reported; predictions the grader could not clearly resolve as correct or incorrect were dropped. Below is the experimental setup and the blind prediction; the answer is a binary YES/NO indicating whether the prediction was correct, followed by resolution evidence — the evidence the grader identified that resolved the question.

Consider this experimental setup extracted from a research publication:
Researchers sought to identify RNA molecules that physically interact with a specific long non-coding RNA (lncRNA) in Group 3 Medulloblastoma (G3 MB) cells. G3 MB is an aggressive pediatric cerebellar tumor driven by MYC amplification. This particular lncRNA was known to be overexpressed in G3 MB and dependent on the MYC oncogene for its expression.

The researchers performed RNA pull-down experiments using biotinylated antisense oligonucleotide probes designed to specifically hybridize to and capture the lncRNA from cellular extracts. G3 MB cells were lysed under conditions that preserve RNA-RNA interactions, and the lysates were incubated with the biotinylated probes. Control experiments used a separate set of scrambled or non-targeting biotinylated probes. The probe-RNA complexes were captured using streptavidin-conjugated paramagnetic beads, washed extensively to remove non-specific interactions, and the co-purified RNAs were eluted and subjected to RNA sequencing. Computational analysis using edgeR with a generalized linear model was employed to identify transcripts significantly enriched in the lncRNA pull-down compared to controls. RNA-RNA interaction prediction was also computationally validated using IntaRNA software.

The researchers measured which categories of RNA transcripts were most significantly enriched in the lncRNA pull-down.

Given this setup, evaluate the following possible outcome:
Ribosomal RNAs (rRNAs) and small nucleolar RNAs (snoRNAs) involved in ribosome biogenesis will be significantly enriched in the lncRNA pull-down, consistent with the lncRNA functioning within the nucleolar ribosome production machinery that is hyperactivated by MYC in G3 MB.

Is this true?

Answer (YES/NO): NO